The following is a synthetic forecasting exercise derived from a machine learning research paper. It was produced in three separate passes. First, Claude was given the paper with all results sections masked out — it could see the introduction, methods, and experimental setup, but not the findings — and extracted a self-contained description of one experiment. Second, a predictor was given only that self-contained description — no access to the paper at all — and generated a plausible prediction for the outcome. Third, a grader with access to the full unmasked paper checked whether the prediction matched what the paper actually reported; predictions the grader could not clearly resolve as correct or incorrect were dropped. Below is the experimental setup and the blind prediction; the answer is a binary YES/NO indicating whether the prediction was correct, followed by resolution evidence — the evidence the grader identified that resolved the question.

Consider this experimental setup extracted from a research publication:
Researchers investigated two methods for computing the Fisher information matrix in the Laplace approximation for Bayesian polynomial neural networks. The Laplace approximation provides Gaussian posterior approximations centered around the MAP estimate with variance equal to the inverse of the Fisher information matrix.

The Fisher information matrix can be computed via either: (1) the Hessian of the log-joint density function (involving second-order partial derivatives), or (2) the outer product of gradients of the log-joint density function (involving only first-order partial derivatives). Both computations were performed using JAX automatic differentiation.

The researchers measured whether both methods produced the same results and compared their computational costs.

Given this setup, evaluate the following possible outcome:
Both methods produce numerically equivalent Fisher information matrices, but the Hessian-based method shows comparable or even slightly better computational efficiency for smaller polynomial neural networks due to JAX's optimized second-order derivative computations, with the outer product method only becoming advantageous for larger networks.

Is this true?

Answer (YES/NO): NO